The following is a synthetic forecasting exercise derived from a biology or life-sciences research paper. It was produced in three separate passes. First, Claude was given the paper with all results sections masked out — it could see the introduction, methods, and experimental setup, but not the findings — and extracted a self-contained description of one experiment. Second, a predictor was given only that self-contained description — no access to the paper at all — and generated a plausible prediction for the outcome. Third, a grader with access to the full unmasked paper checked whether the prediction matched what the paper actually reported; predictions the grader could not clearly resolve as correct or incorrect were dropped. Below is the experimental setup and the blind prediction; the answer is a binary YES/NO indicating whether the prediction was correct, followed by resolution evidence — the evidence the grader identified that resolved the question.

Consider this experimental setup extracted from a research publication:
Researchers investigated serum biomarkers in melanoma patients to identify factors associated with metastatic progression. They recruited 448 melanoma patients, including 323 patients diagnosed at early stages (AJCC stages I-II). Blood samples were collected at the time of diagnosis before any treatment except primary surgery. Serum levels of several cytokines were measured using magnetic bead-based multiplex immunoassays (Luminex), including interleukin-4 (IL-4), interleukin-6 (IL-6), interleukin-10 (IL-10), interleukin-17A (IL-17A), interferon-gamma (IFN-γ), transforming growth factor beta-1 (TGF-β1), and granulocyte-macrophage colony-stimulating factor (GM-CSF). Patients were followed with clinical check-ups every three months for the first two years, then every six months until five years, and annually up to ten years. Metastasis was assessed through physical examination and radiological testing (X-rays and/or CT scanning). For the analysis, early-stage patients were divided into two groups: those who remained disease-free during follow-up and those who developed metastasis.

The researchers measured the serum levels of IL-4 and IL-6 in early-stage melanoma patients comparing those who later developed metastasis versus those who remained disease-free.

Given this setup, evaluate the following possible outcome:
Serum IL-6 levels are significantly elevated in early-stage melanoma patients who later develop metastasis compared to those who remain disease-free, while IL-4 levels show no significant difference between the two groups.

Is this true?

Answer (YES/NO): NO